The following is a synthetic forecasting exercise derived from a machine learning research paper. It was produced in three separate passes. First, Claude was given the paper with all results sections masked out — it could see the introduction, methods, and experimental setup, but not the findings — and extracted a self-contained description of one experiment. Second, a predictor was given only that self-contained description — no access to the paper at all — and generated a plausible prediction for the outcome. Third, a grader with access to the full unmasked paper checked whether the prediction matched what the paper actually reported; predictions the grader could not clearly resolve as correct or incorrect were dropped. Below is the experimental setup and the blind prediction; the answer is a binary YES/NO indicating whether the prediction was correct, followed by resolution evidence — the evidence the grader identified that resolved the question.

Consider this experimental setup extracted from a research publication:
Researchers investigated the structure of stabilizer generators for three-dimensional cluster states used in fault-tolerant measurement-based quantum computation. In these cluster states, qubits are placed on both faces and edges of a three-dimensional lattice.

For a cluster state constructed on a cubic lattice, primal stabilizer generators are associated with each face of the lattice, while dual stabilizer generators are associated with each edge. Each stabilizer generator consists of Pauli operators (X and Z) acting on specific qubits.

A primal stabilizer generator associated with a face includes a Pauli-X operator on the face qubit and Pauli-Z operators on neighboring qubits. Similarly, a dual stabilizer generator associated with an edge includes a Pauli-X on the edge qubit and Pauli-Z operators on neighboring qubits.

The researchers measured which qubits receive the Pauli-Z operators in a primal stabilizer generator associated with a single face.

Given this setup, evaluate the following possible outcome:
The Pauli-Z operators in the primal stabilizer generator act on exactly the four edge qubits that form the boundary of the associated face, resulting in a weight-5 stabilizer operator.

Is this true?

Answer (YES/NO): YES